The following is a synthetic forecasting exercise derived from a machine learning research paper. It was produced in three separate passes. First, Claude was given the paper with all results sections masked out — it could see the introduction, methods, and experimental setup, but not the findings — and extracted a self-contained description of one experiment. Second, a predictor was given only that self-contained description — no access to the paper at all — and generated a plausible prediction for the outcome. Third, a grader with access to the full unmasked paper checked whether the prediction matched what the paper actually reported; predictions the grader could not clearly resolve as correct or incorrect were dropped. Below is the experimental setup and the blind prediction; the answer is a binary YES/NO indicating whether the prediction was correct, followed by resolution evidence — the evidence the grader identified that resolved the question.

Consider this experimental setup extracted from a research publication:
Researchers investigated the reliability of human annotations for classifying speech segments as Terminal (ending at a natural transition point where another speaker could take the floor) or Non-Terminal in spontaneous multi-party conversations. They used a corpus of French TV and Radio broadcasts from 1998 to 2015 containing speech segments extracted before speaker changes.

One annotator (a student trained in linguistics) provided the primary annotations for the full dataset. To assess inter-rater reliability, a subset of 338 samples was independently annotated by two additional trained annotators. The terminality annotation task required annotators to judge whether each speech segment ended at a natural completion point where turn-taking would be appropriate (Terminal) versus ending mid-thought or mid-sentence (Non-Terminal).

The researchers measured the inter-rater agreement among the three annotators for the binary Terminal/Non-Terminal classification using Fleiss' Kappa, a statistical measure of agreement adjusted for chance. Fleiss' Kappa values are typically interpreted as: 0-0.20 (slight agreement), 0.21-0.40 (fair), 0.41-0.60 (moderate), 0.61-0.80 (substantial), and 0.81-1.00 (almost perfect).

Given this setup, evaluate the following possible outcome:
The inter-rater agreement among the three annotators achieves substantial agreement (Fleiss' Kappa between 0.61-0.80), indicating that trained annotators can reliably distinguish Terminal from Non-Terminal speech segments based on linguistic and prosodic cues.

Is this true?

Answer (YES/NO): YES